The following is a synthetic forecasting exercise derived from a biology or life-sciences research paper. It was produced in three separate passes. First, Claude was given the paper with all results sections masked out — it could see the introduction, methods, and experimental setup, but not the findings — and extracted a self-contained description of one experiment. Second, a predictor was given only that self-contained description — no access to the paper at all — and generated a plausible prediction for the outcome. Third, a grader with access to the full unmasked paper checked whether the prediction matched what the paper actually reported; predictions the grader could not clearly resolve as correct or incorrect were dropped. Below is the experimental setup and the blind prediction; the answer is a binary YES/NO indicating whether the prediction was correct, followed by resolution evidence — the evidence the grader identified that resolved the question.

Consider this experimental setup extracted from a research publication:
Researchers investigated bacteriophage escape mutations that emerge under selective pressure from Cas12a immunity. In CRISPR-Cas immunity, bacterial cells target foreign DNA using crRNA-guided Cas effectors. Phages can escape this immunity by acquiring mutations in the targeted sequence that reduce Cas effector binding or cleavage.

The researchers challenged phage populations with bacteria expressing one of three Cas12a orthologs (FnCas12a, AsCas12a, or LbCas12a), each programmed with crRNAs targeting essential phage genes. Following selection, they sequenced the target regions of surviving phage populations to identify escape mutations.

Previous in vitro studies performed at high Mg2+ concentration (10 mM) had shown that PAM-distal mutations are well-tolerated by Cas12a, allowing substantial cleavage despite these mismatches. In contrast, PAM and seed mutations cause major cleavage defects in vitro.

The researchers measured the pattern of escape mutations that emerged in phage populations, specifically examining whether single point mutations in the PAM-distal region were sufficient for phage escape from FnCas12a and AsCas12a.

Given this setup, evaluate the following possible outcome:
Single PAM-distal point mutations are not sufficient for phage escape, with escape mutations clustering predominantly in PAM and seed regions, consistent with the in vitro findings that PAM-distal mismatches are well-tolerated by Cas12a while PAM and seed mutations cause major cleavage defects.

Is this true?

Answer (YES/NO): NO